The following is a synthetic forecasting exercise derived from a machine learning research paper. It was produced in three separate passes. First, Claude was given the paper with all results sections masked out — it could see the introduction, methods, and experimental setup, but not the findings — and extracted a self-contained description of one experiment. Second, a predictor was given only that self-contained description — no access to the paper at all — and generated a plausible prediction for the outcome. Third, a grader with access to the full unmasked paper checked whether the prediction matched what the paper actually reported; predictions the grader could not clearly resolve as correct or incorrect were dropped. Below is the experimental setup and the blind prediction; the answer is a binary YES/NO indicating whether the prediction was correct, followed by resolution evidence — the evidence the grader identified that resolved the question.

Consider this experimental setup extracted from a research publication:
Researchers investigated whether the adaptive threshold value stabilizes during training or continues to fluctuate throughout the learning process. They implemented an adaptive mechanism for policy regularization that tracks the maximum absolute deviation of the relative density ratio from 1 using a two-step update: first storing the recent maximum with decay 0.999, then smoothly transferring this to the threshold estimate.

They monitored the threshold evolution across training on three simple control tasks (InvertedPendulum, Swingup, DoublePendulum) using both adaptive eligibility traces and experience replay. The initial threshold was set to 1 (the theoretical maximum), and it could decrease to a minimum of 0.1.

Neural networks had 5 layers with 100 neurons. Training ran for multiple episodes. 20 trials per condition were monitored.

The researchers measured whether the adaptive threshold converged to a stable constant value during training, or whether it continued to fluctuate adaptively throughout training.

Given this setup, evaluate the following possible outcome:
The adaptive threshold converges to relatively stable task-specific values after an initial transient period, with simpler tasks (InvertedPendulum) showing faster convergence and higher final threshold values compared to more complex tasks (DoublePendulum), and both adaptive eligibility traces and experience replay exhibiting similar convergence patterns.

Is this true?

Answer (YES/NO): NO